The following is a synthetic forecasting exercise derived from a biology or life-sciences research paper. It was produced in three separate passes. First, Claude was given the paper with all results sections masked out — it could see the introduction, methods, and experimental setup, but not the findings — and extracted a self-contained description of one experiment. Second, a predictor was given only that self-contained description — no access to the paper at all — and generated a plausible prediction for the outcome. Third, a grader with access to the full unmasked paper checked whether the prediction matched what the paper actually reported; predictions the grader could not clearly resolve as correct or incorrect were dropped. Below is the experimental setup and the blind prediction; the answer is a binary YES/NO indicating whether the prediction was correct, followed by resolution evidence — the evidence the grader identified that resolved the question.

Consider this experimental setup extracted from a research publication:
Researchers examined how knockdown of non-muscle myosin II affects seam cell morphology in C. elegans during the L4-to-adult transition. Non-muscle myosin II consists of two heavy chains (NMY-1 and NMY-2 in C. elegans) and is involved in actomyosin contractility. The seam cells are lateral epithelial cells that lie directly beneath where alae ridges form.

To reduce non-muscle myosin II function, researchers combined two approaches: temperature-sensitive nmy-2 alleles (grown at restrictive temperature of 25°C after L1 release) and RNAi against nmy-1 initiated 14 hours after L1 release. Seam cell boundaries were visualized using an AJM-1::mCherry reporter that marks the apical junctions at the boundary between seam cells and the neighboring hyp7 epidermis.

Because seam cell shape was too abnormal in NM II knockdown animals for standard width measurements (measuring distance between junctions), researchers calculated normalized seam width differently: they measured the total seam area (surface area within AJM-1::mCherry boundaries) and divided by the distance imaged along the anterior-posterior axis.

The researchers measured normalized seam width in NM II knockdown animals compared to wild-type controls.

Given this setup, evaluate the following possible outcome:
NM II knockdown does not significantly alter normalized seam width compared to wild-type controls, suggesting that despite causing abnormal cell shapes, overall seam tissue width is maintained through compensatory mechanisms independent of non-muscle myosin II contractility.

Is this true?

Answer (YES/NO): NO